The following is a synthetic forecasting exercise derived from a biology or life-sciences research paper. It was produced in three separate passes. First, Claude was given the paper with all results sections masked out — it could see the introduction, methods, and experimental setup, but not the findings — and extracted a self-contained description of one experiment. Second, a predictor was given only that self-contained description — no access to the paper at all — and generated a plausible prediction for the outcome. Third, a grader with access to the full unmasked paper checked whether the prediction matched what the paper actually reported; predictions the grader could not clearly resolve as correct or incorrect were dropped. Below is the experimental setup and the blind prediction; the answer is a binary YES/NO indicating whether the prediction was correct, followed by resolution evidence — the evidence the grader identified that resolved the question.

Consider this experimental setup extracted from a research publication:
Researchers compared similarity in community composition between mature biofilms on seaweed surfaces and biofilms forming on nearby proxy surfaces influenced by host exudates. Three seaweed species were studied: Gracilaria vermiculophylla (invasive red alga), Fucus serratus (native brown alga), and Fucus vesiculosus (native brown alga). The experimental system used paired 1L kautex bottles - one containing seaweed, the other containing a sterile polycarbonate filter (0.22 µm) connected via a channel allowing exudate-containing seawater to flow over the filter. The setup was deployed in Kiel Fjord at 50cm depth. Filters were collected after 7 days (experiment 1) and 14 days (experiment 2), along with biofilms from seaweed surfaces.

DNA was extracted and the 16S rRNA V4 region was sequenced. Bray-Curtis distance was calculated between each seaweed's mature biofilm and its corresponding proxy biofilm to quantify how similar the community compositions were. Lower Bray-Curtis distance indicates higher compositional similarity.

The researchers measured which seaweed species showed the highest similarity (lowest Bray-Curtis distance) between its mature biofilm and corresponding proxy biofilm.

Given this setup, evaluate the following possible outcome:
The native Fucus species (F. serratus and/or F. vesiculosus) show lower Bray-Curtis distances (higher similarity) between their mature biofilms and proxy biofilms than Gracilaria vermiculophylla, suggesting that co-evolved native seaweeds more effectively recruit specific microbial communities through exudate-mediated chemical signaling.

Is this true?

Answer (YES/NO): NO